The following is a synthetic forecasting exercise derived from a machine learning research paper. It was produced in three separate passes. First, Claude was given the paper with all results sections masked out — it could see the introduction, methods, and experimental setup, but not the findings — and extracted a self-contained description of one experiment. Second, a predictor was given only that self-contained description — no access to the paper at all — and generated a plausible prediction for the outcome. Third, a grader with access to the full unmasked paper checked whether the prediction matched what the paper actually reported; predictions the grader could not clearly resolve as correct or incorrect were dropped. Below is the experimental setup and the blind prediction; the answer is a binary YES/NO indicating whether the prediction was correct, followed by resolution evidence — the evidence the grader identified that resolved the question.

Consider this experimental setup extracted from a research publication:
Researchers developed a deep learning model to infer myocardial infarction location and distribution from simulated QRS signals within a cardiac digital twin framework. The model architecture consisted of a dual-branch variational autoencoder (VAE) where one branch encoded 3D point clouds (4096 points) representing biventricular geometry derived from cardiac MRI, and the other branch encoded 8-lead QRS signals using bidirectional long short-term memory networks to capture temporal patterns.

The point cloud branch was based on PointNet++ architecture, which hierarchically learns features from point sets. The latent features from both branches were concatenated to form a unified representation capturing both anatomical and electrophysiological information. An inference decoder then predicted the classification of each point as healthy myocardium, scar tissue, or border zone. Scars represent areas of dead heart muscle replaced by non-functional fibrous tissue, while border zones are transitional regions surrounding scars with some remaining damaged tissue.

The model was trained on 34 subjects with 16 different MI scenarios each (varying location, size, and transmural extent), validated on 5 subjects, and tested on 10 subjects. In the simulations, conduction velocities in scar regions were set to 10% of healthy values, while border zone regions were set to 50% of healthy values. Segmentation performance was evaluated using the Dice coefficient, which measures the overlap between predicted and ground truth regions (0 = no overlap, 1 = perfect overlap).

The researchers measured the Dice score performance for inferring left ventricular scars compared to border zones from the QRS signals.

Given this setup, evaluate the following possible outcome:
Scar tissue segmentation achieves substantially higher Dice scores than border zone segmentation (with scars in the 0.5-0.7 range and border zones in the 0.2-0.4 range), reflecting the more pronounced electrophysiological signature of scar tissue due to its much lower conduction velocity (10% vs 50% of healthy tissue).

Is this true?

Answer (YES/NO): NO